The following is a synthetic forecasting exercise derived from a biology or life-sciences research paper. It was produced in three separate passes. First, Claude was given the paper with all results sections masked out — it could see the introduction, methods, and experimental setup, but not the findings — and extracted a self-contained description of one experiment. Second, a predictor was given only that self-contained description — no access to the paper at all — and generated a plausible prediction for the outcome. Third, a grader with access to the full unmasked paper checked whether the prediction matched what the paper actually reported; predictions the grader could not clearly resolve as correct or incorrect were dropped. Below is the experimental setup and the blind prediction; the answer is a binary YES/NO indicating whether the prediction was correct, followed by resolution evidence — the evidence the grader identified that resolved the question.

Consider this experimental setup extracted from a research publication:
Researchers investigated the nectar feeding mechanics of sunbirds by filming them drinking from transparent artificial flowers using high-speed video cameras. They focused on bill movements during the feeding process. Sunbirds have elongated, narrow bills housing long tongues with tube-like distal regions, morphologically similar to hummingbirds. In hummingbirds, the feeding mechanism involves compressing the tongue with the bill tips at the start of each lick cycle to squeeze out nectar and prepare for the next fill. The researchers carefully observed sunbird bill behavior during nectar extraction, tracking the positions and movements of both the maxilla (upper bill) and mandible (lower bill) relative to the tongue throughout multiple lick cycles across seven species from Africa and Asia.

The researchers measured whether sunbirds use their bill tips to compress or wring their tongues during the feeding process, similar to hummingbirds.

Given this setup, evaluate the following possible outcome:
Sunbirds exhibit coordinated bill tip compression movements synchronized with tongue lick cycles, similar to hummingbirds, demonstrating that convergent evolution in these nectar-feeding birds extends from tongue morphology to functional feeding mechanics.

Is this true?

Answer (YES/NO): NO